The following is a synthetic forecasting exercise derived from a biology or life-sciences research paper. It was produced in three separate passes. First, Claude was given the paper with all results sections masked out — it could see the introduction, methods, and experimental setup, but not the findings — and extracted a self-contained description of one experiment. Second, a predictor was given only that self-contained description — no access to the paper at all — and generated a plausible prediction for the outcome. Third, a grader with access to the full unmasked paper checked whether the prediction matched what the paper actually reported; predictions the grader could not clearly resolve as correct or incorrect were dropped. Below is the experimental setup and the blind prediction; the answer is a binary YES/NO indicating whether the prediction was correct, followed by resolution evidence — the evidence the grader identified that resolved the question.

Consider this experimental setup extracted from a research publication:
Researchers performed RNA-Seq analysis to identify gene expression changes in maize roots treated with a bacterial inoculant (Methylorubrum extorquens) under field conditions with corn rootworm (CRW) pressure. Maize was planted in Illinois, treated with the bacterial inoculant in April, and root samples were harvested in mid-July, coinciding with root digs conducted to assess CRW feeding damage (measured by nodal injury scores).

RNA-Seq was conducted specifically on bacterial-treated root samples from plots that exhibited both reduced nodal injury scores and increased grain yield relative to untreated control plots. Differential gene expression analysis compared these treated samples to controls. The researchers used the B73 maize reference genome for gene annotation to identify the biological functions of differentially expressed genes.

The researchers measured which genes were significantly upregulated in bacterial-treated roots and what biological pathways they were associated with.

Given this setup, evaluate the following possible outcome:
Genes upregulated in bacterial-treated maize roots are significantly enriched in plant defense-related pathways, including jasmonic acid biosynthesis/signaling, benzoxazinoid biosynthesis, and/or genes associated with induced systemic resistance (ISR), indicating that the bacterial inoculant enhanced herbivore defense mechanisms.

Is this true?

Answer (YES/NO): NO